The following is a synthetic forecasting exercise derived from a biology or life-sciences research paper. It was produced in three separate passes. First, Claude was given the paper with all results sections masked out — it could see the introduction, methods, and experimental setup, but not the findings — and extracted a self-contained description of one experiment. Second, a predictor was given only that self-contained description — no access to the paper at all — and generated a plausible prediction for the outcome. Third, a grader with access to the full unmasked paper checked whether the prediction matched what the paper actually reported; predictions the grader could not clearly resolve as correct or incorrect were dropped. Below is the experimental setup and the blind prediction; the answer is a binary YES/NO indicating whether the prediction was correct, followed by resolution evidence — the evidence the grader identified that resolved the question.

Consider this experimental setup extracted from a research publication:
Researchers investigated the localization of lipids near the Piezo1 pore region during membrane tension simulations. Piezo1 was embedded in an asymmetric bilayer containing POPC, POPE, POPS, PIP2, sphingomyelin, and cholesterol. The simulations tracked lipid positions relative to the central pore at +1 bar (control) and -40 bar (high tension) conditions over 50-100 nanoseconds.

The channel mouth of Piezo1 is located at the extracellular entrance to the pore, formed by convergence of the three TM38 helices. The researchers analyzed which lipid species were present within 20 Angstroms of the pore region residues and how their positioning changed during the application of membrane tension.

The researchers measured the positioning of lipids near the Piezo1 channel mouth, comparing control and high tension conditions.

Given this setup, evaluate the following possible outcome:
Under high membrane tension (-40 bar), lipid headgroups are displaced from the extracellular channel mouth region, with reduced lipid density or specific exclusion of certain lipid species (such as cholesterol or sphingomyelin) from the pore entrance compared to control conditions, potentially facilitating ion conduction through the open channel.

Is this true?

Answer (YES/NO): YES